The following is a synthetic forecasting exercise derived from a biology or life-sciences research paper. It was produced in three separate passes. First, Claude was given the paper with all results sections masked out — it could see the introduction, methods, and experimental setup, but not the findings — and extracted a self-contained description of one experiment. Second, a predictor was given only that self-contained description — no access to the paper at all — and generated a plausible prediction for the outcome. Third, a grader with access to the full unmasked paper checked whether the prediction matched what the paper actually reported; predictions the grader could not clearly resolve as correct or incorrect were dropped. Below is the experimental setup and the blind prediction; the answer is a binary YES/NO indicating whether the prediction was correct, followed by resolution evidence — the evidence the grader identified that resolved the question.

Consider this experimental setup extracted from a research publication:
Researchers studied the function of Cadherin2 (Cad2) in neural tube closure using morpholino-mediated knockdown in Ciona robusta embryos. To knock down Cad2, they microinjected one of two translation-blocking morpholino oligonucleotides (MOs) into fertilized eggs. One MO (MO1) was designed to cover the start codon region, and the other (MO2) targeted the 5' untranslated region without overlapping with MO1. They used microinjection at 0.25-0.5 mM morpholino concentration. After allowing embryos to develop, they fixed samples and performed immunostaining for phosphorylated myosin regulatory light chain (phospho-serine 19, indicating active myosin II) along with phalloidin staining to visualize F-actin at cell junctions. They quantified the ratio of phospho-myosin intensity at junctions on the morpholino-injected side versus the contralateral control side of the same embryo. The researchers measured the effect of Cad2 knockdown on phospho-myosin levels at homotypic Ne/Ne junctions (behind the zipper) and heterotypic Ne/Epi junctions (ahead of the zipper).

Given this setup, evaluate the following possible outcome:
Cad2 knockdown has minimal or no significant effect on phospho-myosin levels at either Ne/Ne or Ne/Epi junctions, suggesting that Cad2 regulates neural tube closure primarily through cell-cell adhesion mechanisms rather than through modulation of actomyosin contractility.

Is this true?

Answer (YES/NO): NO